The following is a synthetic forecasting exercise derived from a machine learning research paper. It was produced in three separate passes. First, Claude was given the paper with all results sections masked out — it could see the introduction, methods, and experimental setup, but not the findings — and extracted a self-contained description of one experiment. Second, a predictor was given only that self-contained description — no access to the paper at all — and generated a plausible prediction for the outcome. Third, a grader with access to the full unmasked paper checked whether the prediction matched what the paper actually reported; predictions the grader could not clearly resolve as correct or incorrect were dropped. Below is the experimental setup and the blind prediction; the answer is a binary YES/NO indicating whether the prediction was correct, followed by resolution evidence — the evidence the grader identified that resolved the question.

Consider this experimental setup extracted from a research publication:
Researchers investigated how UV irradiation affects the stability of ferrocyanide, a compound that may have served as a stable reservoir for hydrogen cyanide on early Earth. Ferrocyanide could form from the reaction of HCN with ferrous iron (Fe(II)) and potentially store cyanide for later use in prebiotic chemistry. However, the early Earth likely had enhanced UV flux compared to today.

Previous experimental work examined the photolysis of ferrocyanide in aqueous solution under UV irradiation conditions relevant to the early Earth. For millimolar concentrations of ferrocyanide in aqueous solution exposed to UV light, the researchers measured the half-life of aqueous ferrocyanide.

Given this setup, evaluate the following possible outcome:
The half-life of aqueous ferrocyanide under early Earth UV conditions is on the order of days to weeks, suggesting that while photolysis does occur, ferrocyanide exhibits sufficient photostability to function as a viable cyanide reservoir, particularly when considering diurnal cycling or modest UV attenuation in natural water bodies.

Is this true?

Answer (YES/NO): NO